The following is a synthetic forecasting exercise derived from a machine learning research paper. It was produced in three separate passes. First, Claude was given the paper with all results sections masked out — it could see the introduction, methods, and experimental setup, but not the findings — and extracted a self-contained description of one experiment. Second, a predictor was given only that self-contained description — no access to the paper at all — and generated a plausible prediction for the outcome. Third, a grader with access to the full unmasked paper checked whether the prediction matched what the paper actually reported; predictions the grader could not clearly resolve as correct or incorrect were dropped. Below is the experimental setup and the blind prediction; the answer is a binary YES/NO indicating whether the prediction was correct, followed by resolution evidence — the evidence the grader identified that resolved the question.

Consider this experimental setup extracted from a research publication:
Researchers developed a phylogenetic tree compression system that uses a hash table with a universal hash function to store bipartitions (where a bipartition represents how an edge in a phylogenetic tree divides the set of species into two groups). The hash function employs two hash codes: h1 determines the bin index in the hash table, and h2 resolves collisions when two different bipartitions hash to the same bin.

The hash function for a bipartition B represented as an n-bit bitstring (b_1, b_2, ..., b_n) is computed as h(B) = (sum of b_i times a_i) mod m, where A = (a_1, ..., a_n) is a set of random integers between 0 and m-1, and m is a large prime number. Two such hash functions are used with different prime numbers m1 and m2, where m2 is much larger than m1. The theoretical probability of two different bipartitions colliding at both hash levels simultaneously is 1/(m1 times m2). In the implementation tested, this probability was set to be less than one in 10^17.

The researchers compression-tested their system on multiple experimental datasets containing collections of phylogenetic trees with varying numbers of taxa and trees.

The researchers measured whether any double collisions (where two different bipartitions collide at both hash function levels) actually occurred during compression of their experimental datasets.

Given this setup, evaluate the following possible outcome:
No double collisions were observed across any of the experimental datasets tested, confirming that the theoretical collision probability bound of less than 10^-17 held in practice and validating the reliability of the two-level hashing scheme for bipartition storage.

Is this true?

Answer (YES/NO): YES